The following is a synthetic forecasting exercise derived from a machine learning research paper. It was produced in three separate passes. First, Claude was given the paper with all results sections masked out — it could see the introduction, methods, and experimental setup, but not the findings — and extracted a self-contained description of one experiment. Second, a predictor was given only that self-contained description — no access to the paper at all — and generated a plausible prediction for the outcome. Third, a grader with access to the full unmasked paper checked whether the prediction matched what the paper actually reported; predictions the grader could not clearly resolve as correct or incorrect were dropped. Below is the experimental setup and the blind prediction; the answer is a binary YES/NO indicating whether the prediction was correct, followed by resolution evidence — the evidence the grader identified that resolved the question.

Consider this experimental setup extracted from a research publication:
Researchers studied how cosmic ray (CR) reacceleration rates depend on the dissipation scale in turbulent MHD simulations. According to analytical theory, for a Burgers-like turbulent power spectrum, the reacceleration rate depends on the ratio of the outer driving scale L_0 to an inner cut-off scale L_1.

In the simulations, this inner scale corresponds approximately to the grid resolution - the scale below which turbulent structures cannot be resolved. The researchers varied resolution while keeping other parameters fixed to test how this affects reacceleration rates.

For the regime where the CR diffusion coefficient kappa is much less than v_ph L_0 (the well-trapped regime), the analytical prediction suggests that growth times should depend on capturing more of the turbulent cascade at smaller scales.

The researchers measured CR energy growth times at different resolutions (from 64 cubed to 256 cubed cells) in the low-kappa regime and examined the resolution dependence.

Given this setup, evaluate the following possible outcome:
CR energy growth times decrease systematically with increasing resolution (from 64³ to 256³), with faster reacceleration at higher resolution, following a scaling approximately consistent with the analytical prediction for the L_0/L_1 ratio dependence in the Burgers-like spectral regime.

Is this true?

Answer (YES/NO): YES